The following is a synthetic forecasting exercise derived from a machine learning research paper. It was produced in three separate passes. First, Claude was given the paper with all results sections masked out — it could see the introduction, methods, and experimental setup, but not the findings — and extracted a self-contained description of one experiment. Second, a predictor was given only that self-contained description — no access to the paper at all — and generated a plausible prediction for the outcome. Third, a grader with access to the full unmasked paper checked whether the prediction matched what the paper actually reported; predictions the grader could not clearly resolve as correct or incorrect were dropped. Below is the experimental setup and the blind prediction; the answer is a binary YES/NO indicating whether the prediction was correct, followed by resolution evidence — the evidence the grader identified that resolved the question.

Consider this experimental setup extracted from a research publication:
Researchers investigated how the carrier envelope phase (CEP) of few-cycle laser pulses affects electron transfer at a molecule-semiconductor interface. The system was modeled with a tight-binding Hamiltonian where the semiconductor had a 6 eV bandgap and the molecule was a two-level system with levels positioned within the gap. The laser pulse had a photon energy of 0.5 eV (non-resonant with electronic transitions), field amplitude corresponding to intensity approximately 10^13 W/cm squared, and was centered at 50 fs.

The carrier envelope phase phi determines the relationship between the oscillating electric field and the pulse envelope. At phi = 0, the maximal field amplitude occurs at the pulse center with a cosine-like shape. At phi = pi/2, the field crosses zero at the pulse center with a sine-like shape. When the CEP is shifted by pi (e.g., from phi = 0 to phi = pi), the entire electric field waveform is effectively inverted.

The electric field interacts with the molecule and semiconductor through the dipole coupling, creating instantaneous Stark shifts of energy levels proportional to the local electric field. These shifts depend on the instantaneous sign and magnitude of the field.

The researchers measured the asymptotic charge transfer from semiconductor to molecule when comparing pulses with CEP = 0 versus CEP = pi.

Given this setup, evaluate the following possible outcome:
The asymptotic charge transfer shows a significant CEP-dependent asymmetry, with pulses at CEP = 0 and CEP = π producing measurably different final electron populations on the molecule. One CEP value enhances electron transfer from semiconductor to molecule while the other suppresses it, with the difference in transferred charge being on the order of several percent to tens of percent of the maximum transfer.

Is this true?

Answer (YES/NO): YES